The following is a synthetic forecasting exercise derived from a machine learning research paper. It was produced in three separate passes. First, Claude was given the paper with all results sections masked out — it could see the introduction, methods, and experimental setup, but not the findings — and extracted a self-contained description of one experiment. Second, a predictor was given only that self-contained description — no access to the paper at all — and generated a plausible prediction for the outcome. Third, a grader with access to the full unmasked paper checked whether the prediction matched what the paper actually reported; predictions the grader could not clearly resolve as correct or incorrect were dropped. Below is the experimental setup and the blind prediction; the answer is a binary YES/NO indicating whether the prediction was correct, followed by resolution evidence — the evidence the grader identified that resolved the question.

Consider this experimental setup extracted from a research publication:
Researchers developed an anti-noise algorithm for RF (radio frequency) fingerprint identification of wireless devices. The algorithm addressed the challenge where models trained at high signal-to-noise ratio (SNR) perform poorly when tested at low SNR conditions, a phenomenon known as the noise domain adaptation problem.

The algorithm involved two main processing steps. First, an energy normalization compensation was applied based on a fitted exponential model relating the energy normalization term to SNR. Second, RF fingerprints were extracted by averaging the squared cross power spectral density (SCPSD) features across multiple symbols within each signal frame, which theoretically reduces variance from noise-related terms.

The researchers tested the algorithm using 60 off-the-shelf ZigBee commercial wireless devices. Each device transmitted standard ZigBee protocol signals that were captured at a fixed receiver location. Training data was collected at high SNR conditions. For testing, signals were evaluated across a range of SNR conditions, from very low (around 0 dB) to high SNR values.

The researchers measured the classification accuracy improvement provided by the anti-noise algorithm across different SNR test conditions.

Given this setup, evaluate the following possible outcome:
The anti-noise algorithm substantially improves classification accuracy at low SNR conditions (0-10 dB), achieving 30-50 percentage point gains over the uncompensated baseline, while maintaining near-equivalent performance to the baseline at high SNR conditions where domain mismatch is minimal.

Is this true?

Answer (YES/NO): NO